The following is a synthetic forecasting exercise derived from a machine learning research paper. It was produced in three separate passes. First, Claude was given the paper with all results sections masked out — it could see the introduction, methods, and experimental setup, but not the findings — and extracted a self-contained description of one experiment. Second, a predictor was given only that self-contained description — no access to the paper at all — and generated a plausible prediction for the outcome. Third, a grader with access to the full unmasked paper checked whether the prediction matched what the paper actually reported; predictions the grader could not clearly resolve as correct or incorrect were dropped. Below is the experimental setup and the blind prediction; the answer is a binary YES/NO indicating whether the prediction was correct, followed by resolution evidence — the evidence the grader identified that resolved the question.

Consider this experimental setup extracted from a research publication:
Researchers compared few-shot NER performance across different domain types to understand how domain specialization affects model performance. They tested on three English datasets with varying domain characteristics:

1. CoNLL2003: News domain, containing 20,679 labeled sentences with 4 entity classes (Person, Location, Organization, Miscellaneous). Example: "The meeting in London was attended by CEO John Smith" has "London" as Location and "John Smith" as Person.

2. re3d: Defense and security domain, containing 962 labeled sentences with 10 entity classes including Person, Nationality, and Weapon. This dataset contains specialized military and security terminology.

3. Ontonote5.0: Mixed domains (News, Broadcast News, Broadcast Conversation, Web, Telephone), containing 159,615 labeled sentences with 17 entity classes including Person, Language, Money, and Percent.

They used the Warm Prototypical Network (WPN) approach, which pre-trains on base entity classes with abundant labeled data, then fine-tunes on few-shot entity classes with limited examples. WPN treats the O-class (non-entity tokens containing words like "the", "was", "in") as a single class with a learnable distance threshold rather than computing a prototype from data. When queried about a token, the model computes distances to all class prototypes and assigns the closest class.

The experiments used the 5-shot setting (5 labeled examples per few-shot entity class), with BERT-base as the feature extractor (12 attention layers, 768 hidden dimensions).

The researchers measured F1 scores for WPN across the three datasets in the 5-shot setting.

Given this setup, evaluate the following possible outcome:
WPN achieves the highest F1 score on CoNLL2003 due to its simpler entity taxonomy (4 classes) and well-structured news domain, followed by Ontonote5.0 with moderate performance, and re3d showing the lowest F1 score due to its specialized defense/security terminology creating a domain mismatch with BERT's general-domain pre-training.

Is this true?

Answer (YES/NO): YES